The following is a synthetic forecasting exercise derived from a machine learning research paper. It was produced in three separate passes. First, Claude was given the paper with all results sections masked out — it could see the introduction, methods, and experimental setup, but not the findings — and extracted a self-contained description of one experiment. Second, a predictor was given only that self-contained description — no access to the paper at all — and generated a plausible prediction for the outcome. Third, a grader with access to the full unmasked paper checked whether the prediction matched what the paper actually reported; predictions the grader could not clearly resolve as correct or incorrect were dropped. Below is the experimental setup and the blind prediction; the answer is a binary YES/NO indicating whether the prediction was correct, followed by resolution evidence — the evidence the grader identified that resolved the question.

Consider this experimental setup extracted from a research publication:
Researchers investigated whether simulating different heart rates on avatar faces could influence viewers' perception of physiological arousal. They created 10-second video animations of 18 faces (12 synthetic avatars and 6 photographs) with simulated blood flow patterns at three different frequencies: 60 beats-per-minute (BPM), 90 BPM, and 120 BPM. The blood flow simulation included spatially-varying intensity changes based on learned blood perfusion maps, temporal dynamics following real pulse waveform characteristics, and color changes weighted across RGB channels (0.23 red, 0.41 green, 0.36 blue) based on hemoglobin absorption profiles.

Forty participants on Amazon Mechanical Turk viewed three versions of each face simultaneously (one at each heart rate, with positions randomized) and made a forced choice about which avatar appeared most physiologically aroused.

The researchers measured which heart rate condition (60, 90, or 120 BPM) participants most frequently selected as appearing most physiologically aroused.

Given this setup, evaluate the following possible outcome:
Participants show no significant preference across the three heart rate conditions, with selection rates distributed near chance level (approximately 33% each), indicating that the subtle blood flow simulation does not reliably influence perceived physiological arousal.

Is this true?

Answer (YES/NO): NO